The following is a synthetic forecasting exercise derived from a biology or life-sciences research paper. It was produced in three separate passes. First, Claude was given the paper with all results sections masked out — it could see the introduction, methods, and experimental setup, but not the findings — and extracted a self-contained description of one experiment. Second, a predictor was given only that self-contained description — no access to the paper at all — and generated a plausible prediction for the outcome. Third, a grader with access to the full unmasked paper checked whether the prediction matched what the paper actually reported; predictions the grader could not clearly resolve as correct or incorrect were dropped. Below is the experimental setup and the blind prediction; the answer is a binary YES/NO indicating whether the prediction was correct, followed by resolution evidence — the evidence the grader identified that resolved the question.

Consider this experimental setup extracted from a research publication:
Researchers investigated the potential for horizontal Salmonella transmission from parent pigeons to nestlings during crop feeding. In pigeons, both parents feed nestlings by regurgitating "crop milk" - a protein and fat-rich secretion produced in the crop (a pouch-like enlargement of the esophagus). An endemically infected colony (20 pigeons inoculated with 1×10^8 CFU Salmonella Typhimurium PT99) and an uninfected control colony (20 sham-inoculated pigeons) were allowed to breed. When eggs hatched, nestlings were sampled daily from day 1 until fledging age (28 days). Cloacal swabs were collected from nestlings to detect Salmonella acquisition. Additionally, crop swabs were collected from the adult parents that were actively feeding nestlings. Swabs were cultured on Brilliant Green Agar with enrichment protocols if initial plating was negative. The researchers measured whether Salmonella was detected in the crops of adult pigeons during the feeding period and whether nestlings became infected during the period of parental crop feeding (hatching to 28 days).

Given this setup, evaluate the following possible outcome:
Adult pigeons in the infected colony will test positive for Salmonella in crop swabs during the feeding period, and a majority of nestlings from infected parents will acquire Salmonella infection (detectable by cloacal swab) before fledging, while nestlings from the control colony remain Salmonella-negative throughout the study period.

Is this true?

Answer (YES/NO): NO